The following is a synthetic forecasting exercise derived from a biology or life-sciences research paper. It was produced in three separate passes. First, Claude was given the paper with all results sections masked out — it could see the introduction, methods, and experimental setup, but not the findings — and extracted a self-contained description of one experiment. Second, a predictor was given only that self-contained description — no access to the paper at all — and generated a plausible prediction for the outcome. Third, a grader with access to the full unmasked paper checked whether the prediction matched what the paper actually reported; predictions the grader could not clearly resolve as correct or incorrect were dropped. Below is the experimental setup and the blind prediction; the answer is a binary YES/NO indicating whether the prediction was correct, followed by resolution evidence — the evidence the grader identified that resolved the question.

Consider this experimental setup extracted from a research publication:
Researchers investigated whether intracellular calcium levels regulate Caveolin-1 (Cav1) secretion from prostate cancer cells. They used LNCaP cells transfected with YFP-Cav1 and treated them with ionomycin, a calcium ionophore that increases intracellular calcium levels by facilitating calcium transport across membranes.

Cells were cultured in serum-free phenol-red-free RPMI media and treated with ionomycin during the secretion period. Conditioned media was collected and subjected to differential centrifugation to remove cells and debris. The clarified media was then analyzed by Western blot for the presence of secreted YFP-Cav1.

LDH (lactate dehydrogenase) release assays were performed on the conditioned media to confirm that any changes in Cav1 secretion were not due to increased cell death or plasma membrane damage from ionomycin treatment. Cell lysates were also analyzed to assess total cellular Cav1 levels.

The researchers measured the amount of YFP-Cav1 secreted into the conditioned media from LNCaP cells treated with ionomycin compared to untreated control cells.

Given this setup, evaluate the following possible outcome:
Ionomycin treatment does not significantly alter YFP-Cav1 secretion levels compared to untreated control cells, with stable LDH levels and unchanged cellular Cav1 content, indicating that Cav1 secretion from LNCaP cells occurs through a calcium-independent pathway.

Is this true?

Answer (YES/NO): NO